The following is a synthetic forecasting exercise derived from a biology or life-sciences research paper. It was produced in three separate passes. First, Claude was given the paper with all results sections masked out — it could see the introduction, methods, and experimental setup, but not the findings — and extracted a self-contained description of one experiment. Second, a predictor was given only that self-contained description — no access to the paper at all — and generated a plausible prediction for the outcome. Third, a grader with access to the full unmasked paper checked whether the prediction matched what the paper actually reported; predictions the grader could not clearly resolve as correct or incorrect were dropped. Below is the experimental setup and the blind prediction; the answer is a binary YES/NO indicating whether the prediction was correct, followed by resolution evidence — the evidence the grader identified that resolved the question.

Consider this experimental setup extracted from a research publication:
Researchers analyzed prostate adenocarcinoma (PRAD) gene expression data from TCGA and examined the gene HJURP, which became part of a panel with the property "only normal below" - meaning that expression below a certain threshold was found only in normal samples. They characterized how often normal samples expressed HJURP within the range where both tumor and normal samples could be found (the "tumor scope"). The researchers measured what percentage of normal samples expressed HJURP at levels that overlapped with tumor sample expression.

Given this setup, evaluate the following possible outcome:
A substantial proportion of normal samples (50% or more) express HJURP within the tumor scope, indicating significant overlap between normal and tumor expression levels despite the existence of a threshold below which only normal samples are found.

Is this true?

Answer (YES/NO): NO